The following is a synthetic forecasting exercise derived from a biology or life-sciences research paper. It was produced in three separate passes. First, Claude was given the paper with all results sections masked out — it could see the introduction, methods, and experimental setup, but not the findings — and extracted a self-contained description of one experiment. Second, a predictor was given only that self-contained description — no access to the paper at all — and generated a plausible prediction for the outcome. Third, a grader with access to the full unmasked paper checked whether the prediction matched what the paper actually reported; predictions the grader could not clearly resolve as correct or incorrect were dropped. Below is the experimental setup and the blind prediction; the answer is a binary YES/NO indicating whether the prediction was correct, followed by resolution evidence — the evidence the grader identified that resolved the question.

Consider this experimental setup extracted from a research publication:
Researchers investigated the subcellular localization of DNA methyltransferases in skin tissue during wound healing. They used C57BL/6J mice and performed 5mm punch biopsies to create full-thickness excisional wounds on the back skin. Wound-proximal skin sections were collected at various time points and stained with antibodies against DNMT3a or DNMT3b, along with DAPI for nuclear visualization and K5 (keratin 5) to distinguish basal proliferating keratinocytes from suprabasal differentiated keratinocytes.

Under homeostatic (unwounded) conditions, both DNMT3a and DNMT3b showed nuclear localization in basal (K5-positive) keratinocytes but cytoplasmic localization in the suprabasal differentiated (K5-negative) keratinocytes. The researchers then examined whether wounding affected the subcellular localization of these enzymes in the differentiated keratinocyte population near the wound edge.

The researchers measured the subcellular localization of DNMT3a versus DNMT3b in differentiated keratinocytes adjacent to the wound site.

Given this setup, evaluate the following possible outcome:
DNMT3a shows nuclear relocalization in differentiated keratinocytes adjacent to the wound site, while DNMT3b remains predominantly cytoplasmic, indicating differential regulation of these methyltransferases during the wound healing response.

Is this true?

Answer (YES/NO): YES